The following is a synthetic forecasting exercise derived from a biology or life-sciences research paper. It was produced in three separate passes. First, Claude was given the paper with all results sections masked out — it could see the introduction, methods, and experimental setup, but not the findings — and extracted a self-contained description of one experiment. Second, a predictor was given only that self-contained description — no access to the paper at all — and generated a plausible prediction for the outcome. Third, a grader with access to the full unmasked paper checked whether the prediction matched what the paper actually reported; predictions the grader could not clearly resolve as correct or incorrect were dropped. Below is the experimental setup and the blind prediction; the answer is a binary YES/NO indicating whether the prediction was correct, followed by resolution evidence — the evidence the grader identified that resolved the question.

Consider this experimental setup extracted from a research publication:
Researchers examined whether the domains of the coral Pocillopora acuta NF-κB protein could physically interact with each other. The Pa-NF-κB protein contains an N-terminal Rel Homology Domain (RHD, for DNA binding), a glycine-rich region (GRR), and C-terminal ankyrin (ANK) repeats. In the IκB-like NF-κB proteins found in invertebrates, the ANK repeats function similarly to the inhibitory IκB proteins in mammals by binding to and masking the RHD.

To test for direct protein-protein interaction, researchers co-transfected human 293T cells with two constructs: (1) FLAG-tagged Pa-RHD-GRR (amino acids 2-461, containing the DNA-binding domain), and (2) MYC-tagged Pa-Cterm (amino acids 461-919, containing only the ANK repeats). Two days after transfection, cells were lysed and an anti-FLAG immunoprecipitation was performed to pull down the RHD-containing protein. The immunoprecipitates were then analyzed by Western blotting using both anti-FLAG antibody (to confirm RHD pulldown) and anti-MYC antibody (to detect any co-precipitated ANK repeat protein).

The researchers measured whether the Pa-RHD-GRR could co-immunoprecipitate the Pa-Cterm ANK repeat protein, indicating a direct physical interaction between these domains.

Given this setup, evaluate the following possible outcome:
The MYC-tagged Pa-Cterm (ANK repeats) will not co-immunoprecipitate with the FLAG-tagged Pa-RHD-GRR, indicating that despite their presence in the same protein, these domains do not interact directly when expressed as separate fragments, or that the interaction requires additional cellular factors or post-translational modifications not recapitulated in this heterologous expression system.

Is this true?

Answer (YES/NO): NO